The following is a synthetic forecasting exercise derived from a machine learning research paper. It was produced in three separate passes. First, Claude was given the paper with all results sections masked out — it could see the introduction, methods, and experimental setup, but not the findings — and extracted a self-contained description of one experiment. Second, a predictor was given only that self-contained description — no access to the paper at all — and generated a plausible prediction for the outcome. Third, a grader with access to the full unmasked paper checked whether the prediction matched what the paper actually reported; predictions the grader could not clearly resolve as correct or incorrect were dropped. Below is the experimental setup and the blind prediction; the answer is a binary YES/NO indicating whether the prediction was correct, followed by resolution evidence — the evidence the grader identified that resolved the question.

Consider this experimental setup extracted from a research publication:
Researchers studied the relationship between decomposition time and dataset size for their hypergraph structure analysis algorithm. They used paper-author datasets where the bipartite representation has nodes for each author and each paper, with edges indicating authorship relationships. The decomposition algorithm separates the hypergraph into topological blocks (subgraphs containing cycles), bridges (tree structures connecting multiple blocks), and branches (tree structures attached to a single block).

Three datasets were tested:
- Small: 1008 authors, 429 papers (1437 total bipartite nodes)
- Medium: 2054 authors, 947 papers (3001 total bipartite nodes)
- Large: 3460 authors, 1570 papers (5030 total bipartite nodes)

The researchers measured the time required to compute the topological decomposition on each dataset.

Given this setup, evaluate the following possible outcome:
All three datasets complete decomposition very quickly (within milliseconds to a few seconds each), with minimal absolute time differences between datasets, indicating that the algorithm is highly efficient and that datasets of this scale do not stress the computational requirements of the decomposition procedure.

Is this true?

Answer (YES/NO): YES